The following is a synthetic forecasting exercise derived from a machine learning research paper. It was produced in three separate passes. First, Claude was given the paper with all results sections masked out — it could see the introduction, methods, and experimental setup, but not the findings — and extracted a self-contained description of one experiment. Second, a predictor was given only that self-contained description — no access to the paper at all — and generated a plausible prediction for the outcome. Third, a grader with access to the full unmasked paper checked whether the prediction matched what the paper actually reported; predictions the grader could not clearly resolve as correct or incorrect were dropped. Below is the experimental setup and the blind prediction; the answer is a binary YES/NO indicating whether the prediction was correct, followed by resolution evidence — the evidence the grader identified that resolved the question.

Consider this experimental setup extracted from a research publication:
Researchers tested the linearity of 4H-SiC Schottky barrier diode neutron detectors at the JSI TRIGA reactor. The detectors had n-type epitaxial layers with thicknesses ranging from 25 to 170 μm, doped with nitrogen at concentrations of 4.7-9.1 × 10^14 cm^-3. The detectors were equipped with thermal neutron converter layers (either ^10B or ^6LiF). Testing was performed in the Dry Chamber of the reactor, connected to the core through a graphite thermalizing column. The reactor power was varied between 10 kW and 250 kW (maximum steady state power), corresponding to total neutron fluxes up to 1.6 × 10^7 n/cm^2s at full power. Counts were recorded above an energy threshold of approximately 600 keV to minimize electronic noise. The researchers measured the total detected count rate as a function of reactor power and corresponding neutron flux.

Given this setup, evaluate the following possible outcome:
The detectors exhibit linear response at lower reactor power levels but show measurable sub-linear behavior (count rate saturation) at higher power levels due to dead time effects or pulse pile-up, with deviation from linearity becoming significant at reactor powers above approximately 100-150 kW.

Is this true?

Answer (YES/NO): NO